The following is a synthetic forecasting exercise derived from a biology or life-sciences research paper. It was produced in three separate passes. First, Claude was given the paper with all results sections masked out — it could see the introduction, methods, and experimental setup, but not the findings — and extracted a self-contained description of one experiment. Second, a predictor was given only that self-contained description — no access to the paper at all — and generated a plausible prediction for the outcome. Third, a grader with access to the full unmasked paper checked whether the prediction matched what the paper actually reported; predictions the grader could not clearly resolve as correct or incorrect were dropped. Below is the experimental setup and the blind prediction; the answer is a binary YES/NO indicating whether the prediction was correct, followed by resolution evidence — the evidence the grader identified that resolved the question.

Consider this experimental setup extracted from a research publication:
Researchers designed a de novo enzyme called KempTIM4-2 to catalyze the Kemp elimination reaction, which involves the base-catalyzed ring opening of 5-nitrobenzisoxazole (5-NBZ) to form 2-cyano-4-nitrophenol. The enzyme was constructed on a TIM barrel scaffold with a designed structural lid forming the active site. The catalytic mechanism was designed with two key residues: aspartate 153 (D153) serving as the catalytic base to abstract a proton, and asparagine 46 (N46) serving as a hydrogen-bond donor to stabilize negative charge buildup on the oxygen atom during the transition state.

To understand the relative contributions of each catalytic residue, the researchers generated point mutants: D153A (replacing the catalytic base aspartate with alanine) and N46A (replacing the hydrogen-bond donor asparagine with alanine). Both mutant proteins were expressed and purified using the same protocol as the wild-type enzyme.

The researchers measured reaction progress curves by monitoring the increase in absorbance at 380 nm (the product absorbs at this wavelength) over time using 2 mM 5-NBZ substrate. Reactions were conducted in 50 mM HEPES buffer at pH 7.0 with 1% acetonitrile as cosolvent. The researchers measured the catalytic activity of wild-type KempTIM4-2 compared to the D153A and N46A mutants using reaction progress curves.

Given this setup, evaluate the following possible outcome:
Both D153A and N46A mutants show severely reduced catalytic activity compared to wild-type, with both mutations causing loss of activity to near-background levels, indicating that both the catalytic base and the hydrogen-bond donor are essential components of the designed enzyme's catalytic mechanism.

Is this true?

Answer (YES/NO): NO